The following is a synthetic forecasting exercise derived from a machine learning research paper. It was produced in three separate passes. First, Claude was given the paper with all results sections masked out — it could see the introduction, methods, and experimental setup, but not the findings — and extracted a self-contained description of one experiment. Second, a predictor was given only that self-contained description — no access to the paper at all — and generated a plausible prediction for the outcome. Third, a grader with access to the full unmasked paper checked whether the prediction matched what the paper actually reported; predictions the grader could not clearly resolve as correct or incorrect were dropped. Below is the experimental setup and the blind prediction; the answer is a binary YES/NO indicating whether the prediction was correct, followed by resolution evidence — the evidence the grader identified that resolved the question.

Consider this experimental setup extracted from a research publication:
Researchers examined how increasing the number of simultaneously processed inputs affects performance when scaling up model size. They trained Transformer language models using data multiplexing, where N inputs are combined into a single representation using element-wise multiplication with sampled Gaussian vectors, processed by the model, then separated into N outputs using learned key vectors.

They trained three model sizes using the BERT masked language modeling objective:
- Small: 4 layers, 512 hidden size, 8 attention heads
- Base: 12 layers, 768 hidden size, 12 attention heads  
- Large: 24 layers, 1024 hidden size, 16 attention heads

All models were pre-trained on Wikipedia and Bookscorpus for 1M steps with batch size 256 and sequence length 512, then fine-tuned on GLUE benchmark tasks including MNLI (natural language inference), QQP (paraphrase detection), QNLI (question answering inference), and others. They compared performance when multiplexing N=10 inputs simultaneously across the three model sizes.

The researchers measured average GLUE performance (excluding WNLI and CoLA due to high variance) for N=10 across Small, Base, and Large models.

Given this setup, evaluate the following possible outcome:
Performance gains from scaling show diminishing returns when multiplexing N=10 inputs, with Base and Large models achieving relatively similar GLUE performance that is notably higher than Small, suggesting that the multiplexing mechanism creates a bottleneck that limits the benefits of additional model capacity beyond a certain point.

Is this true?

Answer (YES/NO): NO